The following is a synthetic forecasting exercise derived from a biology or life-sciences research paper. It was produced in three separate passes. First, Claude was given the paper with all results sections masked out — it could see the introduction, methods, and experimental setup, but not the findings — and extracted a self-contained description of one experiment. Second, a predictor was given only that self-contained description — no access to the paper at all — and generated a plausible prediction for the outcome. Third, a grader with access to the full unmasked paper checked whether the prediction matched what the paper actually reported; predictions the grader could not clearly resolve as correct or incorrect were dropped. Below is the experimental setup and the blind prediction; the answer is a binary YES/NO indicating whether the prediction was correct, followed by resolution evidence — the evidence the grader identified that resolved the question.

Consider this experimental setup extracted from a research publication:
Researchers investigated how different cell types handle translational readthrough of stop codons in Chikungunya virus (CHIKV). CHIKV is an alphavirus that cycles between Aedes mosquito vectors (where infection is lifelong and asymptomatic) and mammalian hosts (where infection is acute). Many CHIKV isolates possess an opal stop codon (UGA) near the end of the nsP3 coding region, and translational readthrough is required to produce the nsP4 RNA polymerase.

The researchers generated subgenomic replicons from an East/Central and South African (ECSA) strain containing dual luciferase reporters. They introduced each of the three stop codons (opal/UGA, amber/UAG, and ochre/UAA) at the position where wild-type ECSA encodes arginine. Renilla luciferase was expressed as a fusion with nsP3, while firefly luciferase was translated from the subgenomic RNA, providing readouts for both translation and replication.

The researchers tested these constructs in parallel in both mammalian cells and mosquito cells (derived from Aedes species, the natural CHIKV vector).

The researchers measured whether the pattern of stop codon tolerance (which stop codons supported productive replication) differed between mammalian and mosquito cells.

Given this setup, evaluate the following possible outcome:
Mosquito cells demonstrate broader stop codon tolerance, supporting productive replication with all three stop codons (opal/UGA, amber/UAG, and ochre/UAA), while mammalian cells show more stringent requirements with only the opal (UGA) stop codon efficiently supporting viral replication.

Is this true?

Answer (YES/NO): NO